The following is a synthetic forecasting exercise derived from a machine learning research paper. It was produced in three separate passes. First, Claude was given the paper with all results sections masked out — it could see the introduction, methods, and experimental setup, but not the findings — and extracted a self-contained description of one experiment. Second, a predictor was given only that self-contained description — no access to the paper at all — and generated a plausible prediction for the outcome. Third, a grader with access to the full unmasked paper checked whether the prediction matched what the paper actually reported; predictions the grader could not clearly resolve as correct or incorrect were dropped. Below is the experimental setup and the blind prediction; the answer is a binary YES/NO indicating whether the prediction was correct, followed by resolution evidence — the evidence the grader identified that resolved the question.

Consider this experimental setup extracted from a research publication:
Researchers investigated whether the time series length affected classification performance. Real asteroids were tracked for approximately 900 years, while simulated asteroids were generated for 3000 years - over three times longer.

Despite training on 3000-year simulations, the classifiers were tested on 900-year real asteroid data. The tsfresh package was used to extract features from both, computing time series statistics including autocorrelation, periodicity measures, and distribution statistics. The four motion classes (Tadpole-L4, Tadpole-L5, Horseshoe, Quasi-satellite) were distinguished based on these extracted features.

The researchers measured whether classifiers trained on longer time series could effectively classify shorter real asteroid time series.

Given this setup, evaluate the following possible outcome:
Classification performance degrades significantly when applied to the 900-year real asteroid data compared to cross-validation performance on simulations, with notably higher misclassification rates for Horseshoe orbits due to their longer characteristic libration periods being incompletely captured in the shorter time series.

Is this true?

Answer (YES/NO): NO